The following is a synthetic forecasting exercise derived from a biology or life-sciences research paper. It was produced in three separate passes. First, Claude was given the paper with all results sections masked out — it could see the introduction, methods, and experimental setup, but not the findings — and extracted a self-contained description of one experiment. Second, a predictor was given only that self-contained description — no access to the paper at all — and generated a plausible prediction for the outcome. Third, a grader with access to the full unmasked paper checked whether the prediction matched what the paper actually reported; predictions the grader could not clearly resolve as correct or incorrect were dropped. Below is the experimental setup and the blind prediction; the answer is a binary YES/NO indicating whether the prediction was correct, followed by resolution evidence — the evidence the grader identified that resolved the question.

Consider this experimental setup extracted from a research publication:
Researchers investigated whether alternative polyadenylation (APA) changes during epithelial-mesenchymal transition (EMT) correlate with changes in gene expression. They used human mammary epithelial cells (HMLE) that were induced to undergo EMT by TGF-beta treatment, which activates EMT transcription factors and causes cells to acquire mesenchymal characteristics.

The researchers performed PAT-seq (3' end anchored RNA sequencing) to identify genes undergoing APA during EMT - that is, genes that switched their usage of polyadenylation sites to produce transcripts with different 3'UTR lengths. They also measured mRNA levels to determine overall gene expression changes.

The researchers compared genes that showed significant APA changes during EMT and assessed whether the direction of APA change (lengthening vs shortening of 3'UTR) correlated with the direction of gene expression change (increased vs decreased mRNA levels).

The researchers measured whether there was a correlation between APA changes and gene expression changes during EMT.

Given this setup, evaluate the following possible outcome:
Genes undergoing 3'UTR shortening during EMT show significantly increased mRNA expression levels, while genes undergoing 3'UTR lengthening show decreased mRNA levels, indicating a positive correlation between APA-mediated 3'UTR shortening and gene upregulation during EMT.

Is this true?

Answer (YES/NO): NO